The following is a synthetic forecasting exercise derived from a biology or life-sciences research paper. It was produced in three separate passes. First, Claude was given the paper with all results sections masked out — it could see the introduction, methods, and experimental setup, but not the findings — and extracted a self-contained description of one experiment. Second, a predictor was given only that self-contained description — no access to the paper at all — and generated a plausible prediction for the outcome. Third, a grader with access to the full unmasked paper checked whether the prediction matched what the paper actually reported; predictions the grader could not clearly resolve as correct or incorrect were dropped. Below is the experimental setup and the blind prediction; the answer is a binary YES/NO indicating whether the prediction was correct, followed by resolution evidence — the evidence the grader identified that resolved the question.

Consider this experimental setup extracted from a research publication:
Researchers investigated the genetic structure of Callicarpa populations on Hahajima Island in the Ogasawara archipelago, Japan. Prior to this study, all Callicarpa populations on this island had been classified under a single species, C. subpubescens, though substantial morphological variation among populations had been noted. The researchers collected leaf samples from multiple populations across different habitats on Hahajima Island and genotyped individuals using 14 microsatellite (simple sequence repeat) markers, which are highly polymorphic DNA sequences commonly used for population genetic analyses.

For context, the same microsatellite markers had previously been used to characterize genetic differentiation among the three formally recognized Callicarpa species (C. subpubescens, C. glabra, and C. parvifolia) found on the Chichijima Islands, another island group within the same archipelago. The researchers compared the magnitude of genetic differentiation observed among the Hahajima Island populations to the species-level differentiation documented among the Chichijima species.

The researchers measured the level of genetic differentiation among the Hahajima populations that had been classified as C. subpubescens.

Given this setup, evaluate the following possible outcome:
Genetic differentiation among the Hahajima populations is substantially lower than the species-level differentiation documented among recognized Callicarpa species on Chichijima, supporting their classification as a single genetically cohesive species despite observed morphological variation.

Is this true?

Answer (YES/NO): NO